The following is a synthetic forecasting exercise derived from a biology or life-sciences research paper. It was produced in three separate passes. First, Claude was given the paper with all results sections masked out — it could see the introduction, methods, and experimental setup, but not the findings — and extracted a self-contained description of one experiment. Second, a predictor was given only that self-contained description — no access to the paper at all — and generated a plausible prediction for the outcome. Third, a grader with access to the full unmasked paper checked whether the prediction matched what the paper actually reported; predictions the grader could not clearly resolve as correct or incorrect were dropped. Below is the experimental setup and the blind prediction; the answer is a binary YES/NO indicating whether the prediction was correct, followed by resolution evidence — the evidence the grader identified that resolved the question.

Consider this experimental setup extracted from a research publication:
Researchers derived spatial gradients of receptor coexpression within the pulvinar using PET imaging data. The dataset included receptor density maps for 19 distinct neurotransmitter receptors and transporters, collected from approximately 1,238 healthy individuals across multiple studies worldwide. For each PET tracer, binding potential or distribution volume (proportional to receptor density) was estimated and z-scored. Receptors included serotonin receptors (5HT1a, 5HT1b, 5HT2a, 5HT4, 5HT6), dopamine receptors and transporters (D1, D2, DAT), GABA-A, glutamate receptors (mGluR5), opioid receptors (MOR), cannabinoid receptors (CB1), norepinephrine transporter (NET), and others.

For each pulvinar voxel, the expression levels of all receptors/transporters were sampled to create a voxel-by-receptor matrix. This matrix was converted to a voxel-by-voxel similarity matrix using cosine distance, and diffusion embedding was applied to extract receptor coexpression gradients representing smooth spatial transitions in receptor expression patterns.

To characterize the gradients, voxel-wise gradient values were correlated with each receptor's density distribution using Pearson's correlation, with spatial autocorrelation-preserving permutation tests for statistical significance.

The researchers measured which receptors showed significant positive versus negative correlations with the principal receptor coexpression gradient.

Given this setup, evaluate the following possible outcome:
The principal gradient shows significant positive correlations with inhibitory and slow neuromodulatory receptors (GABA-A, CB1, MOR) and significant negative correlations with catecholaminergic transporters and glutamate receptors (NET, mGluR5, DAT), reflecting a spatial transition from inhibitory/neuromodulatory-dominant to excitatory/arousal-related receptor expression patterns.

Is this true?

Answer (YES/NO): NO